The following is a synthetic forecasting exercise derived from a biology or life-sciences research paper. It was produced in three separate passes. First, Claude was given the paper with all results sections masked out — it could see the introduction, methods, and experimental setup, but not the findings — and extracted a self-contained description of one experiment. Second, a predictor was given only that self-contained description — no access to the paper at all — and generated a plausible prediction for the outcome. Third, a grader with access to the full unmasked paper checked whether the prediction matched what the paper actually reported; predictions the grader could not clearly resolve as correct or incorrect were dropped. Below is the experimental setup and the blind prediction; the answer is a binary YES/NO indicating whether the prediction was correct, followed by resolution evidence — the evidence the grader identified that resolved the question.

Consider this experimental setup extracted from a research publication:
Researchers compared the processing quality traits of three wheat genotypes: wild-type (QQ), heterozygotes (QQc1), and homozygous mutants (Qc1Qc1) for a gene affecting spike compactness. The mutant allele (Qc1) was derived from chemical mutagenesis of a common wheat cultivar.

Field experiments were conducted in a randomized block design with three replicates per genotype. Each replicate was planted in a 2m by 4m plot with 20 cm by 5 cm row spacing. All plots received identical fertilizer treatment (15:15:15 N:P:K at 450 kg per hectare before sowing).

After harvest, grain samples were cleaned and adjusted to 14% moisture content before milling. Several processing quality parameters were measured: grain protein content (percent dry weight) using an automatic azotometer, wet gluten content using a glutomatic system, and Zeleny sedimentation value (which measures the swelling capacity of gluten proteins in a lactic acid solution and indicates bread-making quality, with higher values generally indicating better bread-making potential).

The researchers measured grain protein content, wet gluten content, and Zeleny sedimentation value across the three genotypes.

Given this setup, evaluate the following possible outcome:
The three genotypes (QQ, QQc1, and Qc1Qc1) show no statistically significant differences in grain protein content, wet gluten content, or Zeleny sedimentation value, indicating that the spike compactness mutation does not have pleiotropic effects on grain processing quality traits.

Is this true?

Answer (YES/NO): NO